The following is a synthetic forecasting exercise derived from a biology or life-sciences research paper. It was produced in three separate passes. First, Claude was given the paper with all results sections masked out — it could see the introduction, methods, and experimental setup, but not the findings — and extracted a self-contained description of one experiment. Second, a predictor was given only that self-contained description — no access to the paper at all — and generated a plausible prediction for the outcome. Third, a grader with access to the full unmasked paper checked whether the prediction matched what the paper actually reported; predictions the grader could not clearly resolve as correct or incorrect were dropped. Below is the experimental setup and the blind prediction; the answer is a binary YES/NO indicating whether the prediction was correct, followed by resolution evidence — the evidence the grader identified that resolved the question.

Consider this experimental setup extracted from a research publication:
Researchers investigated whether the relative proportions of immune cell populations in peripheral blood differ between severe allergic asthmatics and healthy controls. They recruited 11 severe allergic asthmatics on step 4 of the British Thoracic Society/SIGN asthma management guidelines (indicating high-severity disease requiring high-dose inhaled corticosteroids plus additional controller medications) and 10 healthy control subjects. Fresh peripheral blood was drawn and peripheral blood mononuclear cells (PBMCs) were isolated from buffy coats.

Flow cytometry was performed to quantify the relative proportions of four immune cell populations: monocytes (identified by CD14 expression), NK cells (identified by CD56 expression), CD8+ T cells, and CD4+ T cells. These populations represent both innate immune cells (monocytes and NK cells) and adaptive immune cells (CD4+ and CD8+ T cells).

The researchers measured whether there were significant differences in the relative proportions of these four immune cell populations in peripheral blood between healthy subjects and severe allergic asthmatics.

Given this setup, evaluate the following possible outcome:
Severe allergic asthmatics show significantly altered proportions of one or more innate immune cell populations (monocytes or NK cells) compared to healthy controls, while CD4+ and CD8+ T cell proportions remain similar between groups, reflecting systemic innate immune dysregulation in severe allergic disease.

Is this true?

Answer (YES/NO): NO